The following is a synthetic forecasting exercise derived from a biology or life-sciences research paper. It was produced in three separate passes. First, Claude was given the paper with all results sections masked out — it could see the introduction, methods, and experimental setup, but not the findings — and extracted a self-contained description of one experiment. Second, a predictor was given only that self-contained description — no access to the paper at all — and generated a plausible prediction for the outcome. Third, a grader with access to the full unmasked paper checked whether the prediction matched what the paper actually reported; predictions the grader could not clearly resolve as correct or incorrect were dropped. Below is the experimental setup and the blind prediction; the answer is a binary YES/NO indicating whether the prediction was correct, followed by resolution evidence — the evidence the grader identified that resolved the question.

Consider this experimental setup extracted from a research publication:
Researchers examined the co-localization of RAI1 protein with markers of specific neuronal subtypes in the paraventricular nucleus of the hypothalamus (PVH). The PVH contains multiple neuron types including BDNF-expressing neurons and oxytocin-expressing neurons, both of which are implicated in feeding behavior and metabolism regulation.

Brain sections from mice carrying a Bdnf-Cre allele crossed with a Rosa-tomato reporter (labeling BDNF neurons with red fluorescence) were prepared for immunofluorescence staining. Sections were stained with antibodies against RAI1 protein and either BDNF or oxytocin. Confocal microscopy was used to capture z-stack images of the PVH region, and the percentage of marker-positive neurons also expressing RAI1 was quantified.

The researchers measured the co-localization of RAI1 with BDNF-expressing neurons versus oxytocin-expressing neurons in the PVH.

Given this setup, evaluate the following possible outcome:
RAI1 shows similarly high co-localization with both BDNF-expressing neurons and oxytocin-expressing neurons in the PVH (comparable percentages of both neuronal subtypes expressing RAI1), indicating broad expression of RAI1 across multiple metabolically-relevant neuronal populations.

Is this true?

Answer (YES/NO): NO